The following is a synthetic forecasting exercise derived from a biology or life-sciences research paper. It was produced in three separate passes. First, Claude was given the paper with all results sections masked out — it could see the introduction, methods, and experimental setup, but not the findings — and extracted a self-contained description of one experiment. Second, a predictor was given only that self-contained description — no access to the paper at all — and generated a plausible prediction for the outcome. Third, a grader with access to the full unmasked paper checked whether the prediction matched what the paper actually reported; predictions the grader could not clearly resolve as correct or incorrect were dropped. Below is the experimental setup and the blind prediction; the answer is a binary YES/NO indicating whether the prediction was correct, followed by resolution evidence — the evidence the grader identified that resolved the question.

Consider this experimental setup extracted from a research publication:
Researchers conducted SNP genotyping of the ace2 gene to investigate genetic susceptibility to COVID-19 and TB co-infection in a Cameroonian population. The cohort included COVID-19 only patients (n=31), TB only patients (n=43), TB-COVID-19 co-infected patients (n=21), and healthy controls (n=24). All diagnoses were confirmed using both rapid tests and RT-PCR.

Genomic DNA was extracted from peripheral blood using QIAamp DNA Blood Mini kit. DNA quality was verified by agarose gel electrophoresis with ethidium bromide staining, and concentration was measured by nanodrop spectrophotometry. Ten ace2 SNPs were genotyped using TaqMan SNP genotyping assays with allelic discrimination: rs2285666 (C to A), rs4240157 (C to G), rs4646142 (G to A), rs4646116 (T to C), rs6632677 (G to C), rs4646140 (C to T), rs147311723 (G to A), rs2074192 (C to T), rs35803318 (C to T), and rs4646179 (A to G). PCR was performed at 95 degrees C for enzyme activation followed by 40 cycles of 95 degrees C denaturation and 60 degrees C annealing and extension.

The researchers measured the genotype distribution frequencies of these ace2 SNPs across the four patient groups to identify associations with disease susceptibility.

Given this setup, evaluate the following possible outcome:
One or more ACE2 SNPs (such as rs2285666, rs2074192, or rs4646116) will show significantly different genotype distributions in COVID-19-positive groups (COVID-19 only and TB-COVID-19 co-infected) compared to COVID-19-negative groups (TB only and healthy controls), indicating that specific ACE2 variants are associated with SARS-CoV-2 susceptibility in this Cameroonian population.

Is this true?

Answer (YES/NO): NO